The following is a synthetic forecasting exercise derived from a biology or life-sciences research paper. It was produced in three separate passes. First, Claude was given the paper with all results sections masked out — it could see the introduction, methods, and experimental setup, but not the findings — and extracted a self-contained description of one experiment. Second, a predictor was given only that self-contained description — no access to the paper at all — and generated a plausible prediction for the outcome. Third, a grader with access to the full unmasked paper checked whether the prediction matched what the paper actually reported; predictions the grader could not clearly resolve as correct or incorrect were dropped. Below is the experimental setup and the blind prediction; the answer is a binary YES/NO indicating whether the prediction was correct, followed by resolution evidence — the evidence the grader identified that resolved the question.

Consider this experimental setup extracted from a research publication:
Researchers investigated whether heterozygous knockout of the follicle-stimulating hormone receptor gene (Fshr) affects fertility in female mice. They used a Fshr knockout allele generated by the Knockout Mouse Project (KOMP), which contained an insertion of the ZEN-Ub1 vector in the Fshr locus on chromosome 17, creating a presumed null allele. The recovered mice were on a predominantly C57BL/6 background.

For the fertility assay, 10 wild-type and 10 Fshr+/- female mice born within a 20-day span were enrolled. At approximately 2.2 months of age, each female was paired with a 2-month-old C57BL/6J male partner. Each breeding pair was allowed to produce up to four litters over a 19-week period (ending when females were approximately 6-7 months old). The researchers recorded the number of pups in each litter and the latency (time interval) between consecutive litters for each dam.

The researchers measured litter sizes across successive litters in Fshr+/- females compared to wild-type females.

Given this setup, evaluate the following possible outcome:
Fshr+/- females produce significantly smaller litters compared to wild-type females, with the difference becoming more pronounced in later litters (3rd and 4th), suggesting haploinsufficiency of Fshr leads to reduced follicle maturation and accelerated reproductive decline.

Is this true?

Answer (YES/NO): NO